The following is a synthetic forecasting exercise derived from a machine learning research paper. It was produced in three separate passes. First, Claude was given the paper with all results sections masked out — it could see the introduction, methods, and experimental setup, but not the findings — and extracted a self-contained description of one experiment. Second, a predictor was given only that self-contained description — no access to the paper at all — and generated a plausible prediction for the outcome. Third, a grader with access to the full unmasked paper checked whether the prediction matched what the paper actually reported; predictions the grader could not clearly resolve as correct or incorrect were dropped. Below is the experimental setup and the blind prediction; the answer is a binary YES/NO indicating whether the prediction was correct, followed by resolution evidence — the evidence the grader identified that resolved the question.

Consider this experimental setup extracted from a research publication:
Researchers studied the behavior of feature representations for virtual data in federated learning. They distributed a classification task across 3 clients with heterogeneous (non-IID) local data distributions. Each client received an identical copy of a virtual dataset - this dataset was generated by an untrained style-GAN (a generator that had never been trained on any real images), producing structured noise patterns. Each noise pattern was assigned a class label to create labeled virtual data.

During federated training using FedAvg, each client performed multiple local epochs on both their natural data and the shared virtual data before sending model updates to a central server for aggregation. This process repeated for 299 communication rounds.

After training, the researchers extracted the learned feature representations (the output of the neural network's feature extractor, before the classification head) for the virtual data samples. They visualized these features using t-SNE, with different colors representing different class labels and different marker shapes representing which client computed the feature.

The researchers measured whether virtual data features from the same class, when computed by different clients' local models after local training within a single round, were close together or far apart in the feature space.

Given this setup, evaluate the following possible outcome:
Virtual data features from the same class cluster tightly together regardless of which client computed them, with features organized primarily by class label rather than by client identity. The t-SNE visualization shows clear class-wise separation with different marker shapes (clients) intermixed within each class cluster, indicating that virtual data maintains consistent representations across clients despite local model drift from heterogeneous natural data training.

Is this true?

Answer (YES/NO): YES